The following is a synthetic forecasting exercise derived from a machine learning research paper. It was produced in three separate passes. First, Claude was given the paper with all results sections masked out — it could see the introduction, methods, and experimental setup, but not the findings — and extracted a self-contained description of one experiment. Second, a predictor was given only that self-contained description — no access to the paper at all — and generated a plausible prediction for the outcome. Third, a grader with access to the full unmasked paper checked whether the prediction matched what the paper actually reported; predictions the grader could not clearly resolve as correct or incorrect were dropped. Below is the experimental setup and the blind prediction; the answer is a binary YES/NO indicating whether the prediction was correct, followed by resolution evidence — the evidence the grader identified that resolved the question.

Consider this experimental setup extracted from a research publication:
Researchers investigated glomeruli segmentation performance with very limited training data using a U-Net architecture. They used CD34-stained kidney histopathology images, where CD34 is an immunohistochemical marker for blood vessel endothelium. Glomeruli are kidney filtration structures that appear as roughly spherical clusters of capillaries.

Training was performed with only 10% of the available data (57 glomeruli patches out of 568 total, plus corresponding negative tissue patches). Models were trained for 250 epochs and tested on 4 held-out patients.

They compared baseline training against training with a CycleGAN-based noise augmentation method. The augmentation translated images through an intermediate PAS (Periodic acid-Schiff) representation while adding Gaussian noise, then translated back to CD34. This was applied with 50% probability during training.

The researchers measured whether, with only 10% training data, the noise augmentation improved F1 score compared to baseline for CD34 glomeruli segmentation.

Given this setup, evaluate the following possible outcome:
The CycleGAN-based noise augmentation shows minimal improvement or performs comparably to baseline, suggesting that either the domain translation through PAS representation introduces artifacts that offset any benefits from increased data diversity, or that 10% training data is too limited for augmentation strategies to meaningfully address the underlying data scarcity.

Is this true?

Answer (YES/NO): YES